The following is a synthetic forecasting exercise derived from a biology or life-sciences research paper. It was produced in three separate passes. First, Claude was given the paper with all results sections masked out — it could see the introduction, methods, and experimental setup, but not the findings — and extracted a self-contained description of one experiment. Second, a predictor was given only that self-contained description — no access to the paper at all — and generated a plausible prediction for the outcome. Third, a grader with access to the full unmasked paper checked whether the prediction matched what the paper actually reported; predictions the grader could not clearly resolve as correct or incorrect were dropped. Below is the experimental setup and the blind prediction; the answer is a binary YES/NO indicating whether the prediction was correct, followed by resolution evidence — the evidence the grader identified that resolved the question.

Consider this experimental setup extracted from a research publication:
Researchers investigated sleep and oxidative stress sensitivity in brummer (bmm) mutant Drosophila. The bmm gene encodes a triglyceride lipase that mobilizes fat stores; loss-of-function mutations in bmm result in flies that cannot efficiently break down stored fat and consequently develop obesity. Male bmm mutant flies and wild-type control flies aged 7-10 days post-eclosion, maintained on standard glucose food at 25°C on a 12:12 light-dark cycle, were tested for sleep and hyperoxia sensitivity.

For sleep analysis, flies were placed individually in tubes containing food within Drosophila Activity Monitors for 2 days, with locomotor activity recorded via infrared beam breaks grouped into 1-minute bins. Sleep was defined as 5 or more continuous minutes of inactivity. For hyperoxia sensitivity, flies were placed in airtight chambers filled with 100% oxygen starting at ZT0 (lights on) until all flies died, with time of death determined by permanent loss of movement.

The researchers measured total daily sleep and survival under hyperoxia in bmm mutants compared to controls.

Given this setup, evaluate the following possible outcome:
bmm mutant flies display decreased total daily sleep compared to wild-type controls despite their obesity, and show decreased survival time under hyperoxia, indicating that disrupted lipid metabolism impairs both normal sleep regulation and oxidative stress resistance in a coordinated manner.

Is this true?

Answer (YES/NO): NO